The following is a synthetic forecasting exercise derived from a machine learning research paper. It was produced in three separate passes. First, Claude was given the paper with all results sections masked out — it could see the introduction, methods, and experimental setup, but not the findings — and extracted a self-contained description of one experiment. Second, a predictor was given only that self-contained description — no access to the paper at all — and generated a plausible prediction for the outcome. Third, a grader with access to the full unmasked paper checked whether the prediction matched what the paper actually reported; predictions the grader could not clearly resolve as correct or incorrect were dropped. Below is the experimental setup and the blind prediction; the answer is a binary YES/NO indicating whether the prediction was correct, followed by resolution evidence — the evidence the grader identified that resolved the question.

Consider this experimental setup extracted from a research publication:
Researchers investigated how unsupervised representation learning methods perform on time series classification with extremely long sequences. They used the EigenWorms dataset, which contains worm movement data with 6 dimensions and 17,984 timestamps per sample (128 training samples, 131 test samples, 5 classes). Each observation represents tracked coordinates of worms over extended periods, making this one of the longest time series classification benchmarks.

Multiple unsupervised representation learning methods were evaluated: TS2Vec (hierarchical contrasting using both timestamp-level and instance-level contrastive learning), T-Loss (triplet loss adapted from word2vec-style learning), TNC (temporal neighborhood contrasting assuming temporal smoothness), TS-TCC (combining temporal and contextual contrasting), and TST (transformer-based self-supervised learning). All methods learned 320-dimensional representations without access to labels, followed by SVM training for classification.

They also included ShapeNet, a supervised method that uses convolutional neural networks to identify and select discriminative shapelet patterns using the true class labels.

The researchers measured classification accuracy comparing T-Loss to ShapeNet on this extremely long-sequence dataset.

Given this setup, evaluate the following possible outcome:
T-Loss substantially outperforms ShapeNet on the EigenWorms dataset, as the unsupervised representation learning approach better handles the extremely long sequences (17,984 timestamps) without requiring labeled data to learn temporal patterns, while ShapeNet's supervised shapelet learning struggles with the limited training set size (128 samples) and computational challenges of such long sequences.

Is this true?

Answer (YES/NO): NO